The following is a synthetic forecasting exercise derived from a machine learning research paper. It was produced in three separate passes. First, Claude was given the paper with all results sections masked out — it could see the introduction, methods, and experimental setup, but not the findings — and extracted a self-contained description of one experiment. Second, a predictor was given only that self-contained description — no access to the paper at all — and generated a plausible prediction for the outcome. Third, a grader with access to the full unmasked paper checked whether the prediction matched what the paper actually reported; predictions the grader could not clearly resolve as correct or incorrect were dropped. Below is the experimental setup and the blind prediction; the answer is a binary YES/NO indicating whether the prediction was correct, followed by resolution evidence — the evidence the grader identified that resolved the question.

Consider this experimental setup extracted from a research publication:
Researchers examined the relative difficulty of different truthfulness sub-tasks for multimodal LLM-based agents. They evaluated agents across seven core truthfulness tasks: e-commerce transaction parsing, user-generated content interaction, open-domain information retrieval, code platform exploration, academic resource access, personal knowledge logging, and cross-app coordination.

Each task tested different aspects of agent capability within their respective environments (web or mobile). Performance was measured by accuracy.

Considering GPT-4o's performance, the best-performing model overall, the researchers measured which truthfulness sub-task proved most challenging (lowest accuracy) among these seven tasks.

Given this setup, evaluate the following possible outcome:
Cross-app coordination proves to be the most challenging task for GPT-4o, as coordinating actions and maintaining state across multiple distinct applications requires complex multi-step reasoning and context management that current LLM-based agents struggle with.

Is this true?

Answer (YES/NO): YES